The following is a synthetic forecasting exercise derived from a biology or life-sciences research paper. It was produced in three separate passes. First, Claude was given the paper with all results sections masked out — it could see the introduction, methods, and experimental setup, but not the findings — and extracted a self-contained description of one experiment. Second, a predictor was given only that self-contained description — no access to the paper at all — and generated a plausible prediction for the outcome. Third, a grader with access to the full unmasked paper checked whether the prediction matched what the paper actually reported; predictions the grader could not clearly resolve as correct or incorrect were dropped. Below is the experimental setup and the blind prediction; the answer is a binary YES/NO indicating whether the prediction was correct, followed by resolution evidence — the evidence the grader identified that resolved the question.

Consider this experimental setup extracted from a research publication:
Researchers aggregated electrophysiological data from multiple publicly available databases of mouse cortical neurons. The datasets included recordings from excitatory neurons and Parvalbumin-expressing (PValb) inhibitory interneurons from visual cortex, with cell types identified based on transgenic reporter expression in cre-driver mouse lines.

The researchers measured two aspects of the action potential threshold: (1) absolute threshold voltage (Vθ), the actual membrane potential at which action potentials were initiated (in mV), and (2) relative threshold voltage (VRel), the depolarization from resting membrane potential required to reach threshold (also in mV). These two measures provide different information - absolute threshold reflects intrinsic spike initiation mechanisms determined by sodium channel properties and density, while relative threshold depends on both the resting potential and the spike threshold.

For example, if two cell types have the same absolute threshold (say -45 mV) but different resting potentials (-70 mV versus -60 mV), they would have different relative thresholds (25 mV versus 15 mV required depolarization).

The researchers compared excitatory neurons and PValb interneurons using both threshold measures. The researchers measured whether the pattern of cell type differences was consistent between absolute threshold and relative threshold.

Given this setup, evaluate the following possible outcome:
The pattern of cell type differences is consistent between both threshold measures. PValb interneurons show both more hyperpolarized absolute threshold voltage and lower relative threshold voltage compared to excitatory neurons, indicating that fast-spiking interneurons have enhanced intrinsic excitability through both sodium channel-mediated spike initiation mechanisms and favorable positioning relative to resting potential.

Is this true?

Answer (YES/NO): NO